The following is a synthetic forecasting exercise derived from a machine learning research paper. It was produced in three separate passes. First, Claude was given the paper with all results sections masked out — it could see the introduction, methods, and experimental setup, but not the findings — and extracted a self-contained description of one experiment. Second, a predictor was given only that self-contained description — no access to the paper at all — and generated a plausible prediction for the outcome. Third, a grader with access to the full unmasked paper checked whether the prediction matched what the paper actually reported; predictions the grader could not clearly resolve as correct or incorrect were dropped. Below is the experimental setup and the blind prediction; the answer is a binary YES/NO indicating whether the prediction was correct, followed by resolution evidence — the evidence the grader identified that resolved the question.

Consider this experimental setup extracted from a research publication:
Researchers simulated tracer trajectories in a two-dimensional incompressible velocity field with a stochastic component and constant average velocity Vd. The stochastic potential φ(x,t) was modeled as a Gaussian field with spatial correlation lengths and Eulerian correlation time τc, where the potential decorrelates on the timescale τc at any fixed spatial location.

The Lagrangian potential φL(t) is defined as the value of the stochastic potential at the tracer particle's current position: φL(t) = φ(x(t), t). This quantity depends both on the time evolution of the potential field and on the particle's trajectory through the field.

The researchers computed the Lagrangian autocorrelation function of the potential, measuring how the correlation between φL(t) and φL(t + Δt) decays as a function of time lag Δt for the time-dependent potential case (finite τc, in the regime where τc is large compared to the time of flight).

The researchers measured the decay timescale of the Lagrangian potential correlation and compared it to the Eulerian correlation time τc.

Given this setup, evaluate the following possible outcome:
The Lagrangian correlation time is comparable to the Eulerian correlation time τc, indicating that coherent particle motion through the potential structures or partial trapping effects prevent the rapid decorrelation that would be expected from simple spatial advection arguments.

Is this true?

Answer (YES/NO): NO